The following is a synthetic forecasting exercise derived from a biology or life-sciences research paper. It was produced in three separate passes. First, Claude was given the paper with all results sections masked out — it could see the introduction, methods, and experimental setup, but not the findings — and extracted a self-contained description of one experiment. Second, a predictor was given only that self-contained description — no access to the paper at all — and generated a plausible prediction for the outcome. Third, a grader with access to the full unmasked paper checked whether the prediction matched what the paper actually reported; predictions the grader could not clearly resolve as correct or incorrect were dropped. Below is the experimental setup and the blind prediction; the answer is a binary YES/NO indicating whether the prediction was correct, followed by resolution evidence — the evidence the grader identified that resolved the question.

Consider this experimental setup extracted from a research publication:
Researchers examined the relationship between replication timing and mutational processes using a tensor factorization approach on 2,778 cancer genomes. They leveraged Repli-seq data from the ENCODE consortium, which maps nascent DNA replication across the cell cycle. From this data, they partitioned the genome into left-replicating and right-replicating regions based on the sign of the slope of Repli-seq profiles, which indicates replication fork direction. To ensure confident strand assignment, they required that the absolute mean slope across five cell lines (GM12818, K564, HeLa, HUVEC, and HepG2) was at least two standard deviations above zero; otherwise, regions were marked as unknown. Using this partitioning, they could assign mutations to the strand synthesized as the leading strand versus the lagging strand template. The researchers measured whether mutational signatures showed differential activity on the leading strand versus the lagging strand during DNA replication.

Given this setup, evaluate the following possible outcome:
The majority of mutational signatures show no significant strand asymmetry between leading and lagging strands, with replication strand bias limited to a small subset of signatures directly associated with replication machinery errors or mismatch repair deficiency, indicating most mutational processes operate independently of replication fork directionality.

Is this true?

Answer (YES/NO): NO